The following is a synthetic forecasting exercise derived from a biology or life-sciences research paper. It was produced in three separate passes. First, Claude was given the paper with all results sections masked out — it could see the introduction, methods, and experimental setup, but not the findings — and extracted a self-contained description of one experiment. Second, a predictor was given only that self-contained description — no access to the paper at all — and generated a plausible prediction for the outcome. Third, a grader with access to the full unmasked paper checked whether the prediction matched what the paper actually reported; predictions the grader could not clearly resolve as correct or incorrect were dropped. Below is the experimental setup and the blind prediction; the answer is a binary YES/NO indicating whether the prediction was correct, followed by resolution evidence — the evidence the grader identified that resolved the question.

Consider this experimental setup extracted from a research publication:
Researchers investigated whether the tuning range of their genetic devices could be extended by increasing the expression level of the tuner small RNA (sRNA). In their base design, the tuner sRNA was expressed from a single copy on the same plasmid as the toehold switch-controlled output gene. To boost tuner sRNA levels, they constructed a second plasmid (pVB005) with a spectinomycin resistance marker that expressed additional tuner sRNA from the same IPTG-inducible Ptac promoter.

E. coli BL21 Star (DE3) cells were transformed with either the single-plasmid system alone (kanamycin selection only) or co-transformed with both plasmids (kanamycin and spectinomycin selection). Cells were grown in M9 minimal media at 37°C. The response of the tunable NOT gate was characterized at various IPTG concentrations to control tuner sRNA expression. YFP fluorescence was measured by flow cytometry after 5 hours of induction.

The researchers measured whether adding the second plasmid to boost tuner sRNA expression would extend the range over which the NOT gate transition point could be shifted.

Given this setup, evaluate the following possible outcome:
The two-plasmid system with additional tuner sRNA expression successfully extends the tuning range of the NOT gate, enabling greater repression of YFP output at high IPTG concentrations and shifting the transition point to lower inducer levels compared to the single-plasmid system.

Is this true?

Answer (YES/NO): NO